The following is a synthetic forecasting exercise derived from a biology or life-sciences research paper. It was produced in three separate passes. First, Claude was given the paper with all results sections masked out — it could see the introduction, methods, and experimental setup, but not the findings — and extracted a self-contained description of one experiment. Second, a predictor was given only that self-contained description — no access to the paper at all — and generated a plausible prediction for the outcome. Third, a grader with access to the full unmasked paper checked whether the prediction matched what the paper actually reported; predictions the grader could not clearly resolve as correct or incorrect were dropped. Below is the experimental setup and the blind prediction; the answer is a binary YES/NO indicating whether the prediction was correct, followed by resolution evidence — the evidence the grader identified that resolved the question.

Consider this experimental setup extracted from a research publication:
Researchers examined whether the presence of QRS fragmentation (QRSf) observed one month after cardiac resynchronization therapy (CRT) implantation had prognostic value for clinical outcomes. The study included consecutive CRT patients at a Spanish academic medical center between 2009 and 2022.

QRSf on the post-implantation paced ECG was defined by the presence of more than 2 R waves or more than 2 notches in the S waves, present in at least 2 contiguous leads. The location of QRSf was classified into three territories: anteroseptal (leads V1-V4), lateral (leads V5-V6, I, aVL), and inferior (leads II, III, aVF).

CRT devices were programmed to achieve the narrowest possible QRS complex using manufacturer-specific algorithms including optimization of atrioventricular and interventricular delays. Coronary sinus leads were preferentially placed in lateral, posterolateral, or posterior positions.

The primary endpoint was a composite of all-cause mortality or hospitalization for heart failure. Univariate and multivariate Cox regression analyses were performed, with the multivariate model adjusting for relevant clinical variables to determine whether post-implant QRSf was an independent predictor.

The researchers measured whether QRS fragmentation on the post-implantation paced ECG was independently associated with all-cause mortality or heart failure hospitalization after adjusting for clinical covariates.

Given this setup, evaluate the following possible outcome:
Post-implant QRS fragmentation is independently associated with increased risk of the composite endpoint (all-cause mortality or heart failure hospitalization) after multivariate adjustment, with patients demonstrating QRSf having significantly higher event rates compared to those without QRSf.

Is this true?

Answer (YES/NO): YES